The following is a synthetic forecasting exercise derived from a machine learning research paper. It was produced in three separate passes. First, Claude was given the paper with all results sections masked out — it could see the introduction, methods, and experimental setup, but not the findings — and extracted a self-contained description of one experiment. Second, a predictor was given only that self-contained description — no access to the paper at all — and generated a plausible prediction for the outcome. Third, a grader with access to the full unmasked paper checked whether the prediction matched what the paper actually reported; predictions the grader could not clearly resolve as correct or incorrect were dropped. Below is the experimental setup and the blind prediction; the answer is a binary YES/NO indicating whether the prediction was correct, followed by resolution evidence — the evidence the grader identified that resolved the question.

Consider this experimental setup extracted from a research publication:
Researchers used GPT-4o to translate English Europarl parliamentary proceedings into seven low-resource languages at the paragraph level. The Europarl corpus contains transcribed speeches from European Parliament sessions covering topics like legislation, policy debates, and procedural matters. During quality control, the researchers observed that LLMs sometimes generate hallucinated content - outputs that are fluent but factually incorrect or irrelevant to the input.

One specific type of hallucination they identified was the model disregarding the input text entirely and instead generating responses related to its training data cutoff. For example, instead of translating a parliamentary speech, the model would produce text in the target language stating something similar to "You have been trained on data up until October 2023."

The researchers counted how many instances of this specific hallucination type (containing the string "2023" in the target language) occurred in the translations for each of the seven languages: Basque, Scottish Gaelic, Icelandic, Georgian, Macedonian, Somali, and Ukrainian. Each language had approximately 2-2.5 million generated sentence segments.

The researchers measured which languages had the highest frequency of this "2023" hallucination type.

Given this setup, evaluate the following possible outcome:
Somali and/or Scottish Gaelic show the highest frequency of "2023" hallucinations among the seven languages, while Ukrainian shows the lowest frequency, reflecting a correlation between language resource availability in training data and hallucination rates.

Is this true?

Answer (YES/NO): NO